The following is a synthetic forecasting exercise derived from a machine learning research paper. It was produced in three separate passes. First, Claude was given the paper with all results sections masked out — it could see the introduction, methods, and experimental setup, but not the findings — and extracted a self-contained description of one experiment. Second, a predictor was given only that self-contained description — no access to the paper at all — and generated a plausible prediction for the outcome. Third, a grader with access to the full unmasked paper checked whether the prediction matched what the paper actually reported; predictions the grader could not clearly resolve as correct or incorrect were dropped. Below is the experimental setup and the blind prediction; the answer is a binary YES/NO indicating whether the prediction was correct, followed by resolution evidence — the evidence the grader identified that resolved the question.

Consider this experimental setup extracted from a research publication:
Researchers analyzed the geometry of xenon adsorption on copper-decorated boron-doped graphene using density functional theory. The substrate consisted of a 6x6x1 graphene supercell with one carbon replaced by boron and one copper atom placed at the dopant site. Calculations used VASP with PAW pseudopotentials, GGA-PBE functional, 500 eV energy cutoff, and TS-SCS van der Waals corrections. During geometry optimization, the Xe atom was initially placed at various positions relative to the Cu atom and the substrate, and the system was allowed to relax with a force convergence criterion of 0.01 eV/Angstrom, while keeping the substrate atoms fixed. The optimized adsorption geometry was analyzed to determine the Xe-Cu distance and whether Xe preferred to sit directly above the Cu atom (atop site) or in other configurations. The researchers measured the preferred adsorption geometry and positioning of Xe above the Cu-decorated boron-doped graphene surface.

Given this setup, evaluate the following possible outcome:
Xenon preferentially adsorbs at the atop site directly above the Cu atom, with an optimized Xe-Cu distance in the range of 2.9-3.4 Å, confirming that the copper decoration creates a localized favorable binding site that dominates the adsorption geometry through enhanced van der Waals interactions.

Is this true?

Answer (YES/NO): NO